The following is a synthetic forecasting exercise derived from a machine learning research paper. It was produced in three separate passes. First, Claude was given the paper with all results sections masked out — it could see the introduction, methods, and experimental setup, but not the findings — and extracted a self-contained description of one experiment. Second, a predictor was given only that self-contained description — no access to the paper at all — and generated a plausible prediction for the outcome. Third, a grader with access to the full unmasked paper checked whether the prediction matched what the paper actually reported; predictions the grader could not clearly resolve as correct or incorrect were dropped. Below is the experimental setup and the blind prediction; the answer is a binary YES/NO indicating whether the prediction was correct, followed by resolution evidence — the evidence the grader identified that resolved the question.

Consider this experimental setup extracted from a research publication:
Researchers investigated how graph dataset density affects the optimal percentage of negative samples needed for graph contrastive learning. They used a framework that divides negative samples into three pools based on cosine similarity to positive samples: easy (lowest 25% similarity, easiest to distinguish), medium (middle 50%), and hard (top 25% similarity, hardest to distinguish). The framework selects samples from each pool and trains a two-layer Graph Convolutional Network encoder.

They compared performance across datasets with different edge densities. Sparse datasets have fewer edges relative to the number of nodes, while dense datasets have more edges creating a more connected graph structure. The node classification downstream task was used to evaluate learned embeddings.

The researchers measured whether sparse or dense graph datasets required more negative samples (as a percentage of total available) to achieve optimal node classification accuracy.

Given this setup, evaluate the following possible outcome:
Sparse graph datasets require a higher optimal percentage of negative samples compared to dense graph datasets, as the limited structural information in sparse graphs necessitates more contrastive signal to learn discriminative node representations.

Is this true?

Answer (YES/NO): YES